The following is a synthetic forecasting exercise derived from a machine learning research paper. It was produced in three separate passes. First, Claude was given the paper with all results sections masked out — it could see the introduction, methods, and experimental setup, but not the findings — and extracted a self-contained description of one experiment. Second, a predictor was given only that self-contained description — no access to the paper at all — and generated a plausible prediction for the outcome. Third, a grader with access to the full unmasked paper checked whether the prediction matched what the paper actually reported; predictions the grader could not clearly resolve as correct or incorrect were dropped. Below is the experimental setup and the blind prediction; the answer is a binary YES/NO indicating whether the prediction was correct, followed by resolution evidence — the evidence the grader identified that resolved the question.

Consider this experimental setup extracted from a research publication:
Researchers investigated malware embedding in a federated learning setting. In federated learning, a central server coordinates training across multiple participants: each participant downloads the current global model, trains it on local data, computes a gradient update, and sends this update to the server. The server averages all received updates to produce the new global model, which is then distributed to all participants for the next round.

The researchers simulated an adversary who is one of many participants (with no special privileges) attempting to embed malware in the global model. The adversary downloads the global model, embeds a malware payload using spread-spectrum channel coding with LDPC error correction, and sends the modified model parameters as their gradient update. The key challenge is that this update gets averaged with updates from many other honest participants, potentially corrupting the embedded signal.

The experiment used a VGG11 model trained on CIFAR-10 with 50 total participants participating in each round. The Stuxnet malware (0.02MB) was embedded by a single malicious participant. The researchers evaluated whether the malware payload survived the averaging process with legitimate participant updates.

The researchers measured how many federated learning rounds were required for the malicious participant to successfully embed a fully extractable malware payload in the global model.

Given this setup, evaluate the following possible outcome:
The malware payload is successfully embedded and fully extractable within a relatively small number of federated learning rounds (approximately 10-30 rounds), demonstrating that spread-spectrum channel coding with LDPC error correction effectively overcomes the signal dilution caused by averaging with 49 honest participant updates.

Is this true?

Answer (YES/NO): NO